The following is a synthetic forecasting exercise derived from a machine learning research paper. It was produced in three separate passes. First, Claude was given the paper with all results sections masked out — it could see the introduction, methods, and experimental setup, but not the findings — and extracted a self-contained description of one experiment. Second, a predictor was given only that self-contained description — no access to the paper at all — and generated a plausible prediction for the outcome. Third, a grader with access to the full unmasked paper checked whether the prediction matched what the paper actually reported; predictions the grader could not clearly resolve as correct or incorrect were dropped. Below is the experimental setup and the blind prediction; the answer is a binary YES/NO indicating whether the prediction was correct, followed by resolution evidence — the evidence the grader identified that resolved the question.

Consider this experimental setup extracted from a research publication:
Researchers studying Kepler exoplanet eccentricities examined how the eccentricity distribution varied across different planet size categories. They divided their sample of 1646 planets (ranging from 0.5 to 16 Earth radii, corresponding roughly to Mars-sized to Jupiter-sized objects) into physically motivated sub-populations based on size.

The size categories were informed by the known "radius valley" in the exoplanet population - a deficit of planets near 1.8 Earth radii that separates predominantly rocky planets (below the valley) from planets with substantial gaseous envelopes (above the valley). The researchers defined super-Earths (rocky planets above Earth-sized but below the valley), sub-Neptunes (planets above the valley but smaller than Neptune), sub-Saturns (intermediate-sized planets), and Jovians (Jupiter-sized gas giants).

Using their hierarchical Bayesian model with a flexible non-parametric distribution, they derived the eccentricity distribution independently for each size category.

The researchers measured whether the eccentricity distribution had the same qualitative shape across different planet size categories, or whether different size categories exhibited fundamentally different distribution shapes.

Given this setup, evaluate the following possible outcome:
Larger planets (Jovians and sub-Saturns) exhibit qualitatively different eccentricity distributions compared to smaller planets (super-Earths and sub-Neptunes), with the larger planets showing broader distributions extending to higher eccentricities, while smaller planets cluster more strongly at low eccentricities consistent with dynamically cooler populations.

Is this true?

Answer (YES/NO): NO